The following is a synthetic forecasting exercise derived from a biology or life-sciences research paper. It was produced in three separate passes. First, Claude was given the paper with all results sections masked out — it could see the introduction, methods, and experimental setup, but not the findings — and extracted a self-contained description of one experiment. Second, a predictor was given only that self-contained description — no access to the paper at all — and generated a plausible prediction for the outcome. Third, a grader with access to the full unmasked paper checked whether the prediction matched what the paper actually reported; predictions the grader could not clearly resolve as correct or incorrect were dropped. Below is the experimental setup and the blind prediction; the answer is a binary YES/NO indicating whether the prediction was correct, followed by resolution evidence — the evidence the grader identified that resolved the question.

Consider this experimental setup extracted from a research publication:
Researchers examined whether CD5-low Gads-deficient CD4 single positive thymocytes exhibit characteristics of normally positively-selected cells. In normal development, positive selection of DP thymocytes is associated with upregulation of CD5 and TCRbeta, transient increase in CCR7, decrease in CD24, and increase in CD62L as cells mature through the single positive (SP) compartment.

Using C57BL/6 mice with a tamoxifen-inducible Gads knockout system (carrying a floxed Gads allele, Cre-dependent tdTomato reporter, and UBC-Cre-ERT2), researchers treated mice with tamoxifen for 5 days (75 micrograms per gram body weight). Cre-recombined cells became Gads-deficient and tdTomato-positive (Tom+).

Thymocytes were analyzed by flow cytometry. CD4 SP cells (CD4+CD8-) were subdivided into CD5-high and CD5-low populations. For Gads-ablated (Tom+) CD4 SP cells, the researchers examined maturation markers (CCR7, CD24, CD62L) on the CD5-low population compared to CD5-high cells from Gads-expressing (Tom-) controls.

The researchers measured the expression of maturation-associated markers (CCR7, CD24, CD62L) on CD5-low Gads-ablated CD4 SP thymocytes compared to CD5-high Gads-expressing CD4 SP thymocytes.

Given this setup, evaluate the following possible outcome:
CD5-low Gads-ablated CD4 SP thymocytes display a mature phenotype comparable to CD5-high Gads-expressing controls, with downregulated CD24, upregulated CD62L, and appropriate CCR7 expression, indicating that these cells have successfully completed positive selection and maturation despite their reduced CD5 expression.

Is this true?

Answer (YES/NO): NO